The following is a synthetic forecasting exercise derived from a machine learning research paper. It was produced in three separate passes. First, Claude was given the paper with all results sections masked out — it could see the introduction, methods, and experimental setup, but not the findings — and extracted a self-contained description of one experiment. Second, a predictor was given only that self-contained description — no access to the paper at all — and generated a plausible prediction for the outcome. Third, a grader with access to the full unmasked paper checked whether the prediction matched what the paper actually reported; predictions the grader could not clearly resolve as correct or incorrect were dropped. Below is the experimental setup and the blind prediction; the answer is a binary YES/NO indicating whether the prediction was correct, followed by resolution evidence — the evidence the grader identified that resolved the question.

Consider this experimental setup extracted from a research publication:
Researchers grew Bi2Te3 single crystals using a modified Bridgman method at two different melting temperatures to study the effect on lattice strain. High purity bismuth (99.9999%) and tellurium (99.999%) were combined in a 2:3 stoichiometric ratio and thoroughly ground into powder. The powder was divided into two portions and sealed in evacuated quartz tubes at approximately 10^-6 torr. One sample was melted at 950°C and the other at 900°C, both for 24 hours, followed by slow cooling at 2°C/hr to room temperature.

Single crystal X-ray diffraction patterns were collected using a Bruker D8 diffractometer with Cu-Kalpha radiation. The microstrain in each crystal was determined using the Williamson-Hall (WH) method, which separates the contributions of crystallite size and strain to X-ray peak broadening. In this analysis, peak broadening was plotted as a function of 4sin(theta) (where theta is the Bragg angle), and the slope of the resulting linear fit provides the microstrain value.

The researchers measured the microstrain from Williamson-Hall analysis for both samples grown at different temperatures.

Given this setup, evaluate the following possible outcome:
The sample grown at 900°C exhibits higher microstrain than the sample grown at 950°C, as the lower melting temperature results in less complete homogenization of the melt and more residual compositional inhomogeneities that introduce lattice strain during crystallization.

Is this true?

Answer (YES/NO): YES